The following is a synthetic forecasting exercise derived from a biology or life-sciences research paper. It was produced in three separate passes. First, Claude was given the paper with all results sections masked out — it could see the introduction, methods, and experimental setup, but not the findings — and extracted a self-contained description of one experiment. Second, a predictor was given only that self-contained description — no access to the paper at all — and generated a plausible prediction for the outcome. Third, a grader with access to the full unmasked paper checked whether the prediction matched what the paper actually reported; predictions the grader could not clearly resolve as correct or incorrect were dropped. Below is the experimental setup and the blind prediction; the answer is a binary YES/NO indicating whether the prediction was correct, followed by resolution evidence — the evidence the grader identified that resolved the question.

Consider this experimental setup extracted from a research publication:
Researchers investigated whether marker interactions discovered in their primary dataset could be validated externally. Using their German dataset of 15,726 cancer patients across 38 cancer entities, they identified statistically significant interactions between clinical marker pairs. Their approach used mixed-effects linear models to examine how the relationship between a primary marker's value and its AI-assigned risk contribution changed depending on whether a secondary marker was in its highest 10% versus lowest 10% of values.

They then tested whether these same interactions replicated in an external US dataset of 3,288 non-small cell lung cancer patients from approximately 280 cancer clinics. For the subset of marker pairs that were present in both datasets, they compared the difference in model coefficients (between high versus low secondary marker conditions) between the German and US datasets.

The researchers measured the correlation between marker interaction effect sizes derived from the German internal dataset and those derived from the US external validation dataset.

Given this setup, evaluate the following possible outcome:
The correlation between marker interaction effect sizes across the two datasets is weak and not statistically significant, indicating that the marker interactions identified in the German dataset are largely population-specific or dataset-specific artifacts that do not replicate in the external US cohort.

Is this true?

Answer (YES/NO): NO